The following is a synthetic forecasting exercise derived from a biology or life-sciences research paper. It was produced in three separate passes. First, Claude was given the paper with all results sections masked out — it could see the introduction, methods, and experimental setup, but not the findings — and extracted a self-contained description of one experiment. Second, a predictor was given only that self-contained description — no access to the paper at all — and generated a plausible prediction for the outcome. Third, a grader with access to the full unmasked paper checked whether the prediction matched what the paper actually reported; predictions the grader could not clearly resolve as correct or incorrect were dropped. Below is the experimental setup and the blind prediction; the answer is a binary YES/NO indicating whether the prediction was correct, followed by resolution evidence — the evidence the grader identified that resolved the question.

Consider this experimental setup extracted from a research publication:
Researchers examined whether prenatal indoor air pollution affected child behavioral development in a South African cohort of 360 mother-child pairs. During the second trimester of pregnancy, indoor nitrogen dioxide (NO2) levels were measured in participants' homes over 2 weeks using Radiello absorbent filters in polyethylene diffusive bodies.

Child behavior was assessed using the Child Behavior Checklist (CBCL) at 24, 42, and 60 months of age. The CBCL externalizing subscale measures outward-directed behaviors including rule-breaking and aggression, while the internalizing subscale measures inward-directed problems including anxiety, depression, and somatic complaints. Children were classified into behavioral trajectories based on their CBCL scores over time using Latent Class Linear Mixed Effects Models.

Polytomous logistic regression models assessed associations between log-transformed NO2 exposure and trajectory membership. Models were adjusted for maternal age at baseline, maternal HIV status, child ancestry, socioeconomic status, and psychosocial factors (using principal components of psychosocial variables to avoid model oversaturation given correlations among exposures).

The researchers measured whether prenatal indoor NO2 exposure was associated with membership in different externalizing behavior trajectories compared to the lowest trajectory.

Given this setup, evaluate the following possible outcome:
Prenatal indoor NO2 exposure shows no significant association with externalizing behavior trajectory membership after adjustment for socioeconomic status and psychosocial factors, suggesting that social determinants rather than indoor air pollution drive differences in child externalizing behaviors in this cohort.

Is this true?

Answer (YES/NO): YES